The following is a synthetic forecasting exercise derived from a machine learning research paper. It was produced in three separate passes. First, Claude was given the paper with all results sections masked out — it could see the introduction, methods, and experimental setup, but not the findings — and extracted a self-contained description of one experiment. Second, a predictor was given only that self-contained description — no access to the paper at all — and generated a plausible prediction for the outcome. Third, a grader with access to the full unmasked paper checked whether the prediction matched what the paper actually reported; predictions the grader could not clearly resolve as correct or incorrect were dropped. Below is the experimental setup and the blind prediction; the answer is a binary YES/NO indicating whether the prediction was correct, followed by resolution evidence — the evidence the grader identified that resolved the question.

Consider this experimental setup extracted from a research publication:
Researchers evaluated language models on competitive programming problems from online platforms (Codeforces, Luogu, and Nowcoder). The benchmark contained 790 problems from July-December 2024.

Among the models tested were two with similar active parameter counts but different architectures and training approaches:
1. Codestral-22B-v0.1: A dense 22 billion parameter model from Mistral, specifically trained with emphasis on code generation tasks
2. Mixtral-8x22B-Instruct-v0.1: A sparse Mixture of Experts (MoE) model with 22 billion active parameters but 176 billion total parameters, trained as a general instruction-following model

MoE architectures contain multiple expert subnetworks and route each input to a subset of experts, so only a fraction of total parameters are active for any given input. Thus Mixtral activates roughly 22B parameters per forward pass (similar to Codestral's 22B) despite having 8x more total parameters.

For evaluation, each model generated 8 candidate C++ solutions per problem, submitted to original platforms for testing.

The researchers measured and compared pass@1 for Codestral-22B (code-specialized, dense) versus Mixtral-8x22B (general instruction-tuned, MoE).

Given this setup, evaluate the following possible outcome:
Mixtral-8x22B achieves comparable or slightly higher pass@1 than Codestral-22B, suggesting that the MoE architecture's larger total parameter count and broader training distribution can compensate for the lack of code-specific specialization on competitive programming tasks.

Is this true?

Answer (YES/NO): NO